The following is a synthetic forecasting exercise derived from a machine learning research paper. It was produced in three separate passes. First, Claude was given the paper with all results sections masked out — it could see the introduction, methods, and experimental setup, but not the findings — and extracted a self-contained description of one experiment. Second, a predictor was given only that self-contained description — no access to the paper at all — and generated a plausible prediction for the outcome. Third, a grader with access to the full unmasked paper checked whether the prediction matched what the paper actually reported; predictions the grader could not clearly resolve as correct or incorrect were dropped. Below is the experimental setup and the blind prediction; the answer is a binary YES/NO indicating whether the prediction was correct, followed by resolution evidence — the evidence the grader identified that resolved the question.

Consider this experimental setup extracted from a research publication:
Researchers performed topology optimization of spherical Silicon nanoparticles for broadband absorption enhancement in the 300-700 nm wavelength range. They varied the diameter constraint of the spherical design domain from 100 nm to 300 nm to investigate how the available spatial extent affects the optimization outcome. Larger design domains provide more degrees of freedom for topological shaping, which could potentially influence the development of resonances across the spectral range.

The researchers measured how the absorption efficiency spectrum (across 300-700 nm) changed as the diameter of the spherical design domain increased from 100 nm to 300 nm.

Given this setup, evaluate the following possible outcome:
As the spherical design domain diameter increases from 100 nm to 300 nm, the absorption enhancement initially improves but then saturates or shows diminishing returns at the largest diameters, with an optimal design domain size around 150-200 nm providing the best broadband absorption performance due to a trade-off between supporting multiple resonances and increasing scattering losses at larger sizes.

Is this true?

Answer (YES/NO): NO